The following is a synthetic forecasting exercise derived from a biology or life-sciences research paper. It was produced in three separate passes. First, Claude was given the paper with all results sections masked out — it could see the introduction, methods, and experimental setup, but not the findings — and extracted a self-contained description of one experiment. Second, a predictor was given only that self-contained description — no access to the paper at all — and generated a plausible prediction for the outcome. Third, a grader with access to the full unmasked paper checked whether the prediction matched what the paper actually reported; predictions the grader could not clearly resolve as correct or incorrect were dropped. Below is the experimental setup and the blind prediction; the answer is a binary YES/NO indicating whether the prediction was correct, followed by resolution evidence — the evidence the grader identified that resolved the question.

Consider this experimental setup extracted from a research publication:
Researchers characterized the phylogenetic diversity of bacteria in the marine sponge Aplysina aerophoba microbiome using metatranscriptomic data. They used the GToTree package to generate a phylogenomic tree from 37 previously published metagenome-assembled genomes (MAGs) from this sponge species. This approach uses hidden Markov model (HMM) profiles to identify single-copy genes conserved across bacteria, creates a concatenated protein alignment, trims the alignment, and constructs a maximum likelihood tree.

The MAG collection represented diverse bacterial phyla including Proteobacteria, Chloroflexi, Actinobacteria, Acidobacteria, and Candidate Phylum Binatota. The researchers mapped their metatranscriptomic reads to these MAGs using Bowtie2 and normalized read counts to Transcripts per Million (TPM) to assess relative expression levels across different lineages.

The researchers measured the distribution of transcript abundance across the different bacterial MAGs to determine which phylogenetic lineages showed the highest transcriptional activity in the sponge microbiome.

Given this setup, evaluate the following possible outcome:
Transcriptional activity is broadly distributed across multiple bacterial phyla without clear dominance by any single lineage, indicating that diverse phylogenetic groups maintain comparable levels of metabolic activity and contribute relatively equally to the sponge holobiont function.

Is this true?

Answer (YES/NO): NO